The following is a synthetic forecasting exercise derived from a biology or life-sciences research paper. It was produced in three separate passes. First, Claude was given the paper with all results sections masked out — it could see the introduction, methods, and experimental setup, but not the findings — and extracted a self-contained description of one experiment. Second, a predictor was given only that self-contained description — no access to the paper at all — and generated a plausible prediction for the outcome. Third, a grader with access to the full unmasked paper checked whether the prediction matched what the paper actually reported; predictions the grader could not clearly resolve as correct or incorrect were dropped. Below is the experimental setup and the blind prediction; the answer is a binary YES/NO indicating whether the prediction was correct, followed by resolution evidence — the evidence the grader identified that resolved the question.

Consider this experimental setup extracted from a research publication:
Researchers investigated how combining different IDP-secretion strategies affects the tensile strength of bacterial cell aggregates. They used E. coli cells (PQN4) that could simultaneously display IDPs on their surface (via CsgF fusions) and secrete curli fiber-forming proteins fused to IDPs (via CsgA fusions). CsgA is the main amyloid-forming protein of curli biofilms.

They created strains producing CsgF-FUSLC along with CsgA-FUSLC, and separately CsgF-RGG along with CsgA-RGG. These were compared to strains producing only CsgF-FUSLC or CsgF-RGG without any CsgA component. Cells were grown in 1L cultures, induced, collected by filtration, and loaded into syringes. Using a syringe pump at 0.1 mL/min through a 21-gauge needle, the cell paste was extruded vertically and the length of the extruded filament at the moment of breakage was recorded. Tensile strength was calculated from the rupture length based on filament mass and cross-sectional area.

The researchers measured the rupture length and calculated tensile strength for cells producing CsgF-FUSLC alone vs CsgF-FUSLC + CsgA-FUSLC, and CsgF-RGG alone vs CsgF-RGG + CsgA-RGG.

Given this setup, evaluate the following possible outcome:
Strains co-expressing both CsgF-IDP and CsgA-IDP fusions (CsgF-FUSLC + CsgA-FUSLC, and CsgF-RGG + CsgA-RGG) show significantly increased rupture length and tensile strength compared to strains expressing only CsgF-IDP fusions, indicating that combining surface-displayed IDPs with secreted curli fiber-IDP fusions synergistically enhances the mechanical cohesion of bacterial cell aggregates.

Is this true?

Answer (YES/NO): NO